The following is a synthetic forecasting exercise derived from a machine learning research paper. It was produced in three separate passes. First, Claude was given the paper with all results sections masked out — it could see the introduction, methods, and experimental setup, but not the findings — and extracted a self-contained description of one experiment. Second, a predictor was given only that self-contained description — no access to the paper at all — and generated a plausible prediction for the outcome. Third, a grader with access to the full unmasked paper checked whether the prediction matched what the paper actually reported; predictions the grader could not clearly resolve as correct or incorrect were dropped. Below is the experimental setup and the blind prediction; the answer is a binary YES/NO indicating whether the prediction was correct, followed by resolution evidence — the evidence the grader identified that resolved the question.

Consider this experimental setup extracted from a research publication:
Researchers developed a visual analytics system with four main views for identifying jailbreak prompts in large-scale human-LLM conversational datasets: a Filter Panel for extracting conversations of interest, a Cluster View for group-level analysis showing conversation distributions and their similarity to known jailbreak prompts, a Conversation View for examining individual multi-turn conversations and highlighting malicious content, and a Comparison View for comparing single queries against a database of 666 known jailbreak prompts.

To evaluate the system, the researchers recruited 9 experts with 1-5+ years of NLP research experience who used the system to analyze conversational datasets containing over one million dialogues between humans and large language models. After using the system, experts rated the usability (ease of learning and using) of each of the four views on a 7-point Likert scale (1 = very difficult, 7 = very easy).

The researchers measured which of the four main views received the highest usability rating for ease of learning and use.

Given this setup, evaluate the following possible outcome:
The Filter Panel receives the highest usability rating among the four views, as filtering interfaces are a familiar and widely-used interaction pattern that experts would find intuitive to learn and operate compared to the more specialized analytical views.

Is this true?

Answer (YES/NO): NO